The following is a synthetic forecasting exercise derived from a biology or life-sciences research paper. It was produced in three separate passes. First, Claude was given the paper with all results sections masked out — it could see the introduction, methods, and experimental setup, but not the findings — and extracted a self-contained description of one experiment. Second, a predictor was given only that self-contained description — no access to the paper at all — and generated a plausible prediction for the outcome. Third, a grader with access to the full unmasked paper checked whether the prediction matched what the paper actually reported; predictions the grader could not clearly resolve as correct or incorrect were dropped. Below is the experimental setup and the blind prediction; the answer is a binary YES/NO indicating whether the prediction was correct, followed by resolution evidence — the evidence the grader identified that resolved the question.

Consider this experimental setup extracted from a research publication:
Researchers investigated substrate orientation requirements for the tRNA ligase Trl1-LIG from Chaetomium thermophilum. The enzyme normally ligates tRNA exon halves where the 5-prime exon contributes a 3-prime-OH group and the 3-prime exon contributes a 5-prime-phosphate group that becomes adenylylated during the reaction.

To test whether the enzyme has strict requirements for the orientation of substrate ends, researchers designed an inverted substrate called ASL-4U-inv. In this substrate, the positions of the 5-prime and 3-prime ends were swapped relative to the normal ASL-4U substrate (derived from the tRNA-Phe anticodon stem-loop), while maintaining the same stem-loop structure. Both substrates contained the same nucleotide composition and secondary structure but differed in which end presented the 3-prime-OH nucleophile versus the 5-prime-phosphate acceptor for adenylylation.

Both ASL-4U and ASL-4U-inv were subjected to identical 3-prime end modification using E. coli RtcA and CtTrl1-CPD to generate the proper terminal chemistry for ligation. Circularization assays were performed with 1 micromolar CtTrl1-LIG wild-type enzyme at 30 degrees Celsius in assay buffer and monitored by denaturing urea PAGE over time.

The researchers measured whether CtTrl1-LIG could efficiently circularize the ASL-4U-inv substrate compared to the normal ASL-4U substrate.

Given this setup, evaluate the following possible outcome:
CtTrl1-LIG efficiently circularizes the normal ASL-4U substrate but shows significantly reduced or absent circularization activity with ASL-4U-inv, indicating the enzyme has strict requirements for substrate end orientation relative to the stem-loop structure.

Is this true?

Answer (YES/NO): NO